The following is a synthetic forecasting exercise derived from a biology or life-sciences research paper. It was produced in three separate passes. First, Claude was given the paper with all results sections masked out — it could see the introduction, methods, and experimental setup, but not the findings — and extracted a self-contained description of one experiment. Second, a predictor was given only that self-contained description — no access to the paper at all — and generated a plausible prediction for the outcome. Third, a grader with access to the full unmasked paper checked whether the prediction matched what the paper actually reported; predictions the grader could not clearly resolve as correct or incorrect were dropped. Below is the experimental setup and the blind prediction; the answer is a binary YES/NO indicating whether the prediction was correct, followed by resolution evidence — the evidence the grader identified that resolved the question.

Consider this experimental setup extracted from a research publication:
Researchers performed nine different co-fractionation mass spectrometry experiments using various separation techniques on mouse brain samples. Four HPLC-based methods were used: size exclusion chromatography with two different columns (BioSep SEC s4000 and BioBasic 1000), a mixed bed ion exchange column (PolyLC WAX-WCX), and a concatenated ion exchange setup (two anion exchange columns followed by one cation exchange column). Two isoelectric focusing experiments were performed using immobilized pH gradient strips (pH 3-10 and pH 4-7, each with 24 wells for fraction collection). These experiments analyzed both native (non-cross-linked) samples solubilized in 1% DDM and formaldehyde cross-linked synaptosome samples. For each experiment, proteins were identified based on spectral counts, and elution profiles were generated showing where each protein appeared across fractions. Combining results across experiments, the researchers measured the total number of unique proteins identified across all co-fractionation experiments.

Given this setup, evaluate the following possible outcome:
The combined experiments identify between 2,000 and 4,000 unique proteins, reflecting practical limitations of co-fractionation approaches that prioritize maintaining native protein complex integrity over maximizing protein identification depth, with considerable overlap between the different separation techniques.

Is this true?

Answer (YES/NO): NO